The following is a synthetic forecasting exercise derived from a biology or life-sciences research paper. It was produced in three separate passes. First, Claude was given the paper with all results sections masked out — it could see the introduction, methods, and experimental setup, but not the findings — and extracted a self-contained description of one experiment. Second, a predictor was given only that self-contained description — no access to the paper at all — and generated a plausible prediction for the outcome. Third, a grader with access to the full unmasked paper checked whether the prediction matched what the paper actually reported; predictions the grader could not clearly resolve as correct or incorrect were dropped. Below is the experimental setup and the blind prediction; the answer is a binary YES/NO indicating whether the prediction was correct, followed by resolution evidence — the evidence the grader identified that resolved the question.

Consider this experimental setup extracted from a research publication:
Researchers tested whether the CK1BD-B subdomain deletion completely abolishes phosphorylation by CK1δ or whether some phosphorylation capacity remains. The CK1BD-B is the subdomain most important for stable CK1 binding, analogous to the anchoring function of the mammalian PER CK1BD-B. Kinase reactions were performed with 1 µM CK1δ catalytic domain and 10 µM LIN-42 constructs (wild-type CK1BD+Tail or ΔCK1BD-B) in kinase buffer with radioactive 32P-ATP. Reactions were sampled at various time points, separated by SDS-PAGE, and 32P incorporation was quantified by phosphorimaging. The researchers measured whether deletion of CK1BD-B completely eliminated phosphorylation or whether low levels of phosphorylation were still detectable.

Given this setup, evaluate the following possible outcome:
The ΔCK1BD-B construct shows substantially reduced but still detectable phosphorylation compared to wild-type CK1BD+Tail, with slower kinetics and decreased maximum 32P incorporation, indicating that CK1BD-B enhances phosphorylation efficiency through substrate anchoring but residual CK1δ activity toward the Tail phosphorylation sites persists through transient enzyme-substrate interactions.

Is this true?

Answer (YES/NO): YES